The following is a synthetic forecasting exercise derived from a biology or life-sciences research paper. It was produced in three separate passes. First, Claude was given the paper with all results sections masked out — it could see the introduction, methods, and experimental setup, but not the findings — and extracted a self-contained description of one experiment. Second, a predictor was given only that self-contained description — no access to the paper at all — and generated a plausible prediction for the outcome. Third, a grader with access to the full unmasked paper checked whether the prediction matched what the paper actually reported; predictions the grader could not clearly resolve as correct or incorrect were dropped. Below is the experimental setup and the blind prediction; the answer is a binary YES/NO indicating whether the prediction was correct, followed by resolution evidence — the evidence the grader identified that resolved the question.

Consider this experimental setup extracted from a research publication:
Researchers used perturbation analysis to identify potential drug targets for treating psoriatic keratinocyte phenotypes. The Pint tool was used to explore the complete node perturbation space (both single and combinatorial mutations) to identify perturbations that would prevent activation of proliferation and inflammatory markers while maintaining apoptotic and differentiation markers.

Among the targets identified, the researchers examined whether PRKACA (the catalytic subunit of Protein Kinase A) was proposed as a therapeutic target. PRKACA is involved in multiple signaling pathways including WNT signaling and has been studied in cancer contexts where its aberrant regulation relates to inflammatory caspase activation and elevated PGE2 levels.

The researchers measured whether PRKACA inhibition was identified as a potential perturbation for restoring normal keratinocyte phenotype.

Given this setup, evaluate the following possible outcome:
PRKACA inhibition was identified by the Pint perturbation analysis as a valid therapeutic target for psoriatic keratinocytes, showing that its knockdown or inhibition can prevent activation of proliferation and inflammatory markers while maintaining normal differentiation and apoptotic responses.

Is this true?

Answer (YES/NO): YES